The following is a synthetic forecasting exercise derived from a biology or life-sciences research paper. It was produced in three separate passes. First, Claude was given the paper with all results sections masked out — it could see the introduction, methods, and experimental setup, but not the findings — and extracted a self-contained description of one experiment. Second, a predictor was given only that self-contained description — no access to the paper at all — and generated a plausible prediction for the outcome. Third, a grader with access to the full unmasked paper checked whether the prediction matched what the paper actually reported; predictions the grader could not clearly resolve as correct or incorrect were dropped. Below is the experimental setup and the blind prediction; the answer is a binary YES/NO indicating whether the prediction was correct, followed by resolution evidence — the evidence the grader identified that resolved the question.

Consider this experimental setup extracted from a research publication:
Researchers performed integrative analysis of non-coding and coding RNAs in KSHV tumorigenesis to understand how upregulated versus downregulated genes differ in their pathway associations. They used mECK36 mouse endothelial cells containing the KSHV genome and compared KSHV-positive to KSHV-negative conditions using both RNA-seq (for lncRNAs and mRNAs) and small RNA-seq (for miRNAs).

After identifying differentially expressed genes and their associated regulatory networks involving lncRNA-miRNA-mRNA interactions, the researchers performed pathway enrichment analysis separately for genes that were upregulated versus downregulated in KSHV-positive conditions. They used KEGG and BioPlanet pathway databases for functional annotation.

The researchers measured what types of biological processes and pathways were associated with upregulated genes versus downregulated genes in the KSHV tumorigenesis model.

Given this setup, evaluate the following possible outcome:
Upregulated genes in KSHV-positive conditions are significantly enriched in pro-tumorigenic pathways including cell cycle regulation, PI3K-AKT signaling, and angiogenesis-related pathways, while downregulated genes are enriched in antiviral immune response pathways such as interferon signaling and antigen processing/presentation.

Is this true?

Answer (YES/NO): NO